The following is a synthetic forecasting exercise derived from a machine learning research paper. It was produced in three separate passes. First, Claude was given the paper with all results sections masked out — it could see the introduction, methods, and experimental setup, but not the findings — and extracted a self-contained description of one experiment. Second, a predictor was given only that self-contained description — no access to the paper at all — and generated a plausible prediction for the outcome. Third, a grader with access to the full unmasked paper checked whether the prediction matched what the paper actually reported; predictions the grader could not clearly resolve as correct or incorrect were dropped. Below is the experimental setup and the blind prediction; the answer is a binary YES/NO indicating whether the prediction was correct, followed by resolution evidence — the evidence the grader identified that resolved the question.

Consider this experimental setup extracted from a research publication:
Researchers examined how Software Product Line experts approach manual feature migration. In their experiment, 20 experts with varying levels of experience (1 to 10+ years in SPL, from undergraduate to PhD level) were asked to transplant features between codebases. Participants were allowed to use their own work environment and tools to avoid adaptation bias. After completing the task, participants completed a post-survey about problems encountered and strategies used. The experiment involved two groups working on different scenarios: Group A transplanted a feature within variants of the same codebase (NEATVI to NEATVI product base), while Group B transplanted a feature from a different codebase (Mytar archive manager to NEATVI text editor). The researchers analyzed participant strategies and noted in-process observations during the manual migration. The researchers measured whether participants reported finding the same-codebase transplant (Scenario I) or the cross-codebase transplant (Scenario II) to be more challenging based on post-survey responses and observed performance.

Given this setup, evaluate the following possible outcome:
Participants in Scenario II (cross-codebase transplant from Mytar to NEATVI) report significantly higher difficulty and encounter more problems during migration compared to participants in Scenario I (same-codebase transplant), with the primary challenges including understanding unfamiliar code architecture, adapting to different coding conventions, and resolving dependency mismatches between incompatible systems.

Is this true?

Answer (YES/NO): NO